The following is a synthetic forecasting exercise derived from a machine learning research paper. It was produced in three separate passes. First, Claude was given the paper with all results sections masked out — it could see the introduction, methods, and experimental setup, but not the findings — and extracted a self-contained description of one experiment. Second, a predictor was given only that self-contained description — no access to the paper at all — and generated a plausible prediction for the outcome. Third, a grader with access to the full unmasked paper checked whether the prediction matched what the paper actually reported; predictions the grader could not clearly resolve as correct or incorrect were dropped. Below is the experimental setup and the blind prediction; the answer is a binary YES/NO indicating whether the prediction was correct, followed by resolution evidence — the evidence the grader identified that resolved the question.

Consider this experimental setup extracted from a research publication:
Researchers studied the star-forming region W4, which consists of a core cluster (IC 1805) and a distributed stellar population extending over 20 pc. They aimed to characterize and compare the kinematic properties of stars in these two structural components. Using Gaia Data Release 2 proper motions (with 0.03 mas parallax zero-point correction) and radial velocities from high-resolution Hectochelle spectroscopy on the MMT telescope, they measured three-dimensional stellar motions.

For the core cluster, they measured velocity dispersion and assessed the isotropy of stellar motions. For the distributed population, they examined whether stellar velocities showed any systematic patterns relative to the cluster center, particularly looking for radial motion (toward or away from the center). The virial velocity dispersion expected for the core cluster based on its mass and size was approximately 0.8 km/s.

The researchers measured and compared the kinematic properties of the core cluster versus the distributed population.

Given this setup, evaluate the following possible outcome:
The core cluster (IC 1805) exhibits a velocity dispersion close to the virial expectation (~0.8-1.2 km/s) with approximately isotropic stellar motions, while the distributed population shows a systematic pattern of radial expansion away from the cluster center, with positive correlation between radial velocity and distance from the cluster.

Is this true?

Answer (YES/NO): YES